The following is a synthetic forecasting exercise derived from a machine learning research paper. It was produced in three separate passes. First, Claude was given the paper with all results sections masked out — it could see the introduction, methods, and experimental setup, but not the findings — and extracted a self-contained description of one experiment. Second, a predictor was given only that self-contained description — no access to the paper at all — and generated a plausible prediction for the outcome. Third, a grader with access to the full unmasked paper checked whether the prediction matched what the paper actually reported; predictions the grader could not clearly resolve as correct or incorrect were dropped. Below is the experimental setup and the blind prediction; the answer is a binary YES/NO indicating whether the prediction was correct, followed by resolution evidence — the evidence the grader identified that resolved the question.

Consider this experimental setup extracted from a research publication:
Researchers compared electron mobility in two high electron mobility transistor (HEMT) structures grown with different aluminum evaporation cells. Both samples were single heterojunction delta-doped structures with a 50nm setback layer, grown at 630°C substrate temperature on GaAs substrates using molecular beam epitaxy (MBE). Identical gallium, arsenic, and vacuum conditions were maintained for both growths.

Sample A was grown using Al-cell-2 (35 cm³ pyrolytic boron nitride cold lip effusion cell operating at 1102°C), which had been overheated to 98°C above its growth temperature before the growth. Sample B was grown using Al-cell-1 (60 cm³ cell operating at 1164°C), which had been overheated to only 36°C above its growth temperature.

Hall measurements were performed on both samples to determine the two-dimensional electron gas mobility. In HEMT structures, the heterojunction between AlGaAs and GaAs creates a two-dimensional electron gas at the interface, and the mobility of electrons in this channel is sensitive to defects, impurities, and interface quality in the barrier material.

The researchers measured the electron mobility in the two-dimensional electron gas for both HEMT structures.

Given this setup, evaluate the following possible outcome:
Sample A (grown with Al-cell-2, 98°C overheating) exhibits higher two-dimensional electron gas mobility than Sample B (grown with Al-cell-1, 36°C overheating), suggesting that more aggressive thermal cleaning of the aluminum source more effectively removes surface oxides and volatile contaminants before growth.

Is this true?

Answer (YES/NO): NO